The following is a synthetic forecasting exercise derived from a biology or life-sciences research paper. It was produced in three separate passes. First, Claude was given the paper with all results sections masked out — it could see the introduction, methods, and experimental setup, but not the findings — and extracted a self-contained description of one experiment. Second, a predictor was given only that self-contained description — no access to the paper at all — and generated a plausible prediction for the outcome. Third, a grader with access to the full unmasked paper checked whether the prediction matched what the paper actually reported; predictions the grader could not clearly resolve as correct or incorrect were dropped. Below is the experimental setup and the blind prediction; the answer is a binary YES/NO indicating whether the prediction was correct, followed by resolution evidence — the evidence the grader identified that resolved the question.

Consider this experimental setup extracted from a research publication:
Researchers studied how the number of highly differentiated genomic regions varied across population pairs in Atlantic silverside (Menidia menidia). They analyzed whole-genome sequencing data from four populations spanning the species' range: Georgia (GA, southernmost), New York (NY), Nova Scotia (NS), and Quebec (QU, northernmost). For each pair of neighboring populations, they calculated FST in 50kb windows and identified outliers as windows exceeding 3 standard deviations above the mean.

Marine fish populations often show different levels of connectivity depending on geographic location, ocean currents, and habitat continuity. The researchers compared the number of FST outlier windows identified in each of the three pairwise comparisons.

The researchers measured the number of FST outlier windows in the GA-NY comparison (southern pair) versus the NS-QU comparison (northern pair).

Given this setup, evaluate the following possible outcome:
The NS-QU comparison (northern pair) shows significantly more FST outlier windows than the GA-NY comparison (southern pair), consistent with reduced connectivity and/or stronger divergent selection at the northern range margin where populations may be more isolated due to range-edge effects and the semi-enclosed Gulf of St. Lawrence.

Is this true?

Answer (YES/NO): NO